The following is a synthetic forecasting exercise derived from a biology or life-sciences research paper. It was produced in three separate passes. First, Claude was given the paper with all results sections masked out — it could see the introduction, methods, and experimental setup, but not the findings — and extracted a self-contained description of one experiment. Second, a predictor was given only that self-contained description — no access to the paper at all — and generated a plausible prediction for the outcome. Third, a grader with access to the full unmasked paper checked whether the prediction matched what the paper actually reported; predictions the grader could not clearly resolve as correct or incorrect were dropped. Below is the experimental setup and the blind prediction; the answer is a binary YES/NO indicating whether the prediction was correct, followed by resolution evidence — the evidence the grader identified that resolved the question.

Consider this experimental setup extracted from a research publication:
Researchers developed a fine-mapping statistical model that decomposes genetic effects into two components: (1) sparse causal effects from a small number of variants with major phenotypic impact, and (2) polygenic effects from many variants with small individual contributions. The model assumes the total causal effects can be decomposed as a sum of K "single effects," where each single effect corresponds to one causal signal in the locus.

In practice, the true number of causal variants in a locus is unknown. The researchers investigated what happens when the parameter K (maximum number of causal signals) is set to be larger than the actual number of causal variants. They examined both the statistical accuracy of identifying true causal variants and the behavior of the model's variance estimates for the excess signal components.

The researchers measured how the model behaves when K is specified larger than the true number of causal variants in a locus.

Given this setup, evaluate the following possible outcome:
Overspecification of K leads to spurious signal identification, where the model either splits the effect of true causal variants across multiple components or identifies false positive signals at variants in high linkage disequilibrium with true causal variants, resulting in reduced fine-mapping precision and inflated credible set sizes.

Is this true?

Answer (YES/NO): NO